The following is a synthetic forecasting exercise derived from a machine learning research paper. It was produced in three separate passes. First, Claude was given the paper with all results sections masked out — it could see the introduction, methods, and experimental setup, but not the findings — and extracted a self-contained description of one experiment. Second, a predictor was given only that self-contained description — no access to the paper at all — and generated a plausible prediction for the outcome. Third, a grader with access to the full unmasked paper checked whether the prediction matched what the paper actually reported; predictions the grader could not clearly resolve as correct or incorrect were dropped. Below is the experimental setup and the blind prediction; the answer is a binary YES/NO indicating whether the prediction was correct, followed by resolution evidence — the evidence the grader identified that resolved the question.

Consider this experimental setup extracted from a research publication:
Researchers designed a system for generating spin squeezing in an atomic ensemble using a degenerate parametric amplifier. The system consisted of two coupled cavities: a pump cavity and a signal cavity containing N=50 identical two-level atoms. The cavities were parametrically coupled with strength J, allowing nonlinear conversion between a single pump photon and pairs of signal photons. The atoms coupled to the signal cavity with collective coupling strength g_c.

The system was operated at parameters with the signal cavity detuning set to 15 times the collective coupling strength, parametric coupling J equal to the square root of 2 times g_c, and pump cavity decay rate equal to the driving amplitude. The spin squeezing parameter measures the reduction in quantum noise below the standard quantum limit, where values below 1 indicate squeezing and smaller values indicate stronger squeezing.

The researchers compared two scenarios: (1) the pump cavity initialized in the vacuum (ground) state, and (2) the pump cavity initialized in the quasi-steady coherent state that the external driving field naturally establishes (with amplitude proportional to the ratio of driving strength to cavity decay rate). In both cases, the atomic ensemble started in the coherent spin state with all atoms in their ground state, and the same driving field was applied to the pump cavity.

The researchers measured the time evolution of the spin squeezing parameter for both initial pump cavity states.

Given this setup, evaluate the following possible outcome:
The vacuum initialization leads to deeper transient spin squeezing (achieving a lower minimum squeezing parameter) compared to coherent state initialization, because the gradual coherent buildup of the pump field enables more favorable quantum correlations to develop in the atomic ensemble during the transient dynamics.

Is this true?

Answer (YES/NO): NO